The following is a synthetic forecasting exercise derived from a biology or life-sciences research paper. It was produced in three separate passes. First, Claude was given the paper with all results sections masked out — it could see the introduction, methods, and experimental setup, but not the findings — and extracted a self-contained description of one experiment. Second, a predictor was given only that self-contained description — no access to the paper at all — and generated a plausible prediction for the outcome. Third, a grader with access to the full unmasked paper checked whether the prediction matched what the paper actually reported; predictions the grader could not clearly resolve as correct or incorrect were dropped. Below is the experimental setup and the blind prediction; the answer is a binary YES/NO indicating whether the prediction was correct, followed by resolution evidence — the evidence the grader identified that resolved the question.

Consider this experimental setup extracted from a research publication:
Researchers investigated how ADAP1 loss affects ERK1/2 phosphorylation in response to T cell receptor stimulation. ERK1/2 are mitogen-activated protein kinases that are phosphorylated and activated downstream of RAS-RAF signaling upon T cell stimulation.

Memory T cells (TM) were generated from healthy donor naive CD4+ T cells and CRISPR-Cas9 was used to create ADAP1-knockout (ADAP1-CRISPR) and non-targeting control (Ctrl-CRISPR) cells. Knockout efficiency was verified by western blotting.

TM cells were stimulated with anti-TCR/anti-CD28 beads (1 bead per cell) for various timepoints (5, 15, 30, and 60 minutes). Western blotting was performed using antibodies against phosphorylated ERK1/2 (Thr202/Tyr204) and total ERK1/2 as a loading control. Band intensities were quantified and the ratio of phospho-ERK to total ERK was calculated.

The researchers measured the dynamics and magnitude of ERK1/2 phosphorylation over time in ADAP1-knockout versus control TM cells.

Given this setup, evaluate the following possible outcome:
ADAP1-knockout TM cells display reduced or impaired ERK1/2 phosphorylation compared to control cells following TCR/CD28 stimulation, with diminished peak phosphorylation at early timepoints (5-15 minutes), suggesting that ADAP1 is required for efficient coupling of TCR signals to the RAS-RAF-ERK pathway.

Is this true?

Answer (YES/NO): NO